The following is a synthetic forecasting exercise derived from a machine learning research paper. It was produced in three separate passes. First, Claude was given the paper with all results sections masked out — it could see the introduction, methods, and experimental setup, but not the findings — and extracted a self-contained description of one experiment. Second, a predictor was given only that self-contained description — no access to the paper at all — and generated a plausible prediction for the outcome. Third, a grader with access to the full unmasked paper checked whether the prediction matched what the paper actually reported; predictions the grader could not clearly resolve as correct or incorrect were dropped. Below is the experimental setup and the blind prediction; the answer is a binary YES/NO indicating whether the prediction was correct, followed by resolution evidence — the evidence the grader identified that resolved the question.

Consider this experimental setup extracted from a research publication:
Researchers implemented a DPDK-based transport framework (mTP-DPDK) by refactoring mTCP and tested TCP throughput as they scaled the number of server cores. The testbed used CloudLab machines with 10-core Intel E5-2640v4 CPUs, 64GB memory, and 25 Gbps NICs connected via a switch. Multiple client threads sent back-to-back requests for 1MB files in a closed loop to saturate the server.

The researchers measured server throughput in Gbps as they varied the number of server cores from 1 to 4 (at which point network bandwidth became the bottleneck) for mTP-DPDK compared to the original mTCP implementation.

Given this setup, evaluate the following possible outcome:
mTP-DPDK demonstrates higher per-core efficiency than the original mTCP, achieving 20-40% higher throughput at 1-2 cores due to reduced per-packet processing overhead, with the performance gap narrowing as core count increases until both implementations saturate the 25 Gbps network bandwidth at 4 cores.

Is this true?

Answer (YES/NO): NO